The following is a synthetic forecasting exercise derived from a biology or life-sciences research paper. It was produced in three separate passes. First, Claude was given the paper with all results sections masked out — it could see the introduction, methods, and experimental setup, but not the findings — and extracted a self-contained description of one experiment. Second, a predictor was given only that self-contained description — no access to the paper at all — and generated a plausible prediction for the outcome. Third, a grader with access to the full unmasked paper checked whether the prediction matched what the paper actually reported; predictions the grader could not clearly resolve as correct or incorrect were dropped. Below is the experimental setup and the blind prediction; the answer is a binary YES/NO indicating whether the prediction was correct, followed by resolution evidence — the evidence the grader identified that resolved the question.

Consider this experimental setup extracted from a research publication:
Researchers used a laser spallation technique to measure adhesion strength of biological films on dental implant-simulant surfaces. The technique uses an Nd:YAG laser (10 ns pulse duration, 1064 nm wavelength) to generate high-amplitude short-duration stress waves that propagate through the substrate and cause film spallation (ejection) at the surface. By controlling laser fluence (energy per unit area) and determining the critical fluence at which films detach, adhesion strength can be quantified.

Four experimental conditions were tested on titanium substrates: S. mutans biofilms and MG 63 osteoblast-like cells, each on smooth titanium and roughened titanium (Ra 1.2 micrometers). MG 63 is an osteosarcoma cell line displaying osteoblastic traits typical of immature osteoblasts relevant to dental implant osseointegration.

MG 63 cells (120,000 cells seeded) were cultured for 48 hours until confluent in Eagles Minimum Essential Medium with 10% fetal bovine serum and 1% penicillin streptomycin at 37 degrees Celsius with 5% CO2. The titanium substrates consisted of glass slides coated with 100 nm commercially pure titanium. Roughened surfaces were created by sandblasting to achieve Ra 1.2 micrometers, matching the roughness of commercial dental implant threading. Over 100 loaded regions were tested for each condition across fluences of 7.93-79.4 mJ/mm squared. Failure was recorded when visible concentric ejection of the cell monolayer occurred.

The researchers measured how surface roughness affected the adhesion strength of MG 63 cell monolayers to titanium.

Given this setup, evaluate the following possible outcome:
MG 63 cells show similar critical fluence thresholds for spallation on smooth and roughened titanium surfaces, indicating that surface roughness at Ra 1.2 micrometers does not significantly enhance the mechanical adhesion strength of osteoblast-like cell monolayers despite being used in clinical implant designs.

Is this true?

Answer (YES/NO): NO